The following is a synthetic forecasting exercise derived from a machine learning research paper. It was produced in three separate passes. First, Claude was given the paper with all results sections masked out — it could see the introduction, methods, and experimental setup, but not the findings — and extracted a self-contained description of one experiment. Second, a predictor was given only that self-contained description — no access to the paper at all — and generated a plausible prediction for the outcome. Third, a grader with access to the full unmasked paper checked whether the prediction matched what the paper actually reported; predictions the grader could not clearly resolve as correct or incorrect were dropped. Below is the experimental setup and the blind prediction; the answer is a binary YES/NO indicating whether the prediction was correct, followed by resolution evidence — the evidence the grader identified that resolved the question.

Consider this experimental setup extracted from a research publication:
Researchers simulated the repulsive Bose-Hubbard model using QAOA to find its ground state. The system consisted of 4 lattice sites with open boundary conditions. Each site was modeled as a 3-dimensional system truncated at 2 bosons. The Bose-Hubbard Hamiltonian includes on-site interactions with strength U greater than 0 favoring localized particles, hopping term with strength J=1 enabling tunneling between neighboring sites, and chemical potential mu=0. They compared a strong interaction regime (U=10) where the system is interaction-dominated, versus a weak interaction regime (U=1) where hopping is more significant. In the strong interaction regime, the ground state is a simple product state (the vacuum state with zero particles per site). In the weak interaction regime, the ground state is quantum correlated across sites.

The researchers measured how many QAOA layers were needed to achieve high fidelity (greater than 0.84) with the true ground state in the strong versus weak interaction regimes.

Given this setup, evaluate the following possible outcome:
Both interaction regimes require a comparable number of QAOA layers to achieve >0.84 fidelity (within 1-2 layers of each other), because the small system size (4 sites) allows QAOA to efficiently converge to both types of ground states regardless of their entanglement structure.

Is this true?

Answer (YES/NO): NO